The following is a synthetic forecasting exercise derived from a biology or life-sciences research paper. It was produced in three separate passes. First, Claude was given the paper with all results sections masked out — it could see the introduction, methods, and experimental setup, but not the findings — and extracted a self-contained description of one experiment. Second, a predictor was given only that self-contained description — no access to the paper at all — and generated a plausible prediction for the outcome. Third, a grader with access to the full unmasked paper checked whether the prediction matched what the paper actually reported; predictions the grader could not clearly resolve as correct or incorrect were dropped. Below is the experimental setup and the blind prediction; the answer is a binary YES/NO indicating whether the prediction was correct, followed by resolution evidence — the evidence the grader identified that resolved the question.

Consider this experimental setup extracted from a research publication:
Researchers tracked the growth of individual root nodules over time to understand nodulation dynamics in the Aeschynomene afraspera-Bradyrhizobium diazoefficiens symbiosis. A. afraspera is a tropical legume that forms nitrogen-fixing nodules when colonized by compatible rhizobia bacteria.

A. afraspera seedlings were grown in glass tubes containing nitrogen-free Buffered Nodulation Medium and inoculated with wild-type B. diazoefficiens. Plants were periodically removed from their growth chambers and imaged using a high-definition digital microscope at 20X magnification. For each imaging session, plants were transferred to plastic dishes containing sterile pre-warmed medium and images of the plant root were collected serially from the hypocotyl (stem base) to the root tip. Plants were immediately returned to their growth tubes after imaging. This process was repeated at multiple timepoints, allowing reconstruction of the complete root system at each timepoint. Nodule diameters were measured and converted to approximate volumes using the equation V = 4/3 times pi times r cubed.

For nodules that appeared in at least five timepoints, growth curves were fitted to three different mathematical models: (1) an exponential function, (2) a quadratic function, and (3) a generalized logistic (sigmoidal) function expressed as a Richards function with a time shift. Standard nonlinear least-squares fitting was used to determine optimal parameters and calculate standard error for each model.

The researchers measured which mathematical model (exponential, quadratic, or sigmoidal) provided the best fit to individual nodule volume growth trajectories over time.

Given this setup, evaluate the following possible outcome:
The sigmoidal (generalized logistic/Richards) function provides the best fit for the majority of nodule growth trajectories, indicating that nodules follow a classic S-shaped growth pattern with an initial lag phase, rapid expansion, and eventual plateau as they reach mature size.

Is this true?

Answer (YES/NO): YES